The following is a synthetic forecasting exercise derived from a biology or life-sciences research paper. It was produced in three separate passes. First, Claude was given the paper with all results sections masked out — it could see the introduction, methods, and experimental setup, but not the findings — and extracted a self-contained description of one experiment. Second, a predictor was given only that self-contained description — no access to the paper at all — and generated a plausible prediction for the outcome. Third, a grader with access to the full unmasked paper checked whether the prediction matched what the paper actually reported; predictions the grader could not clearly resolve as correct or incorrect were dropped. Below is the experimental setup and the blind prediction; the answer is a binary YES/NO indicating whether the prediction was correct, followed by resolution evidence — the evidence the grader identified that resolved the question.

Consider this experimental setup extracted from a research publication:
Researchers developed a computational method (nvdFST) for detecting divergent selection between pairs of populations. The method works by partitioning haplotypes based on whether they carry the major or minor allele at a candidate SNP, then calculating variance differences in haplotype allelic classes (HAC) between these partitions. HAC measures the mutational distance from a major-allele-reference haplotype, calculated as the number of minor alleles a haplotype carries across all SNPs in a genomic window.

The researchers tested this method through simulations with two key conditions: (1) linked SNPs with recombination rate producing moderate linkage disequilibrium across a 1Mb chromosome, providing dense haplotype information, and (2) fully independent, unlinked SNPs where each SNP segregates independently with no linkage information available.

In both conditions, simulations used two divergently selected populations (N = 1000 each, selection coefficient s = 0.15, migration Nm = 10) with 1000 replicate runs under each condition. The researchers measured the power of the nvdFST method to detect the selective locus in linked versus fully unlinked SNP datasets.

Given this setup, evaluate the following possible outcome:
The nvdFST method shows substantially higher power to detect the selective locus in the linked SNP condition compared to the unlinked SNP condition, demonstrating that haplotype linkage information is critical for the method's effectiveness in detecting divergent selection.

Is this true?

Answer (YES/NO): YES